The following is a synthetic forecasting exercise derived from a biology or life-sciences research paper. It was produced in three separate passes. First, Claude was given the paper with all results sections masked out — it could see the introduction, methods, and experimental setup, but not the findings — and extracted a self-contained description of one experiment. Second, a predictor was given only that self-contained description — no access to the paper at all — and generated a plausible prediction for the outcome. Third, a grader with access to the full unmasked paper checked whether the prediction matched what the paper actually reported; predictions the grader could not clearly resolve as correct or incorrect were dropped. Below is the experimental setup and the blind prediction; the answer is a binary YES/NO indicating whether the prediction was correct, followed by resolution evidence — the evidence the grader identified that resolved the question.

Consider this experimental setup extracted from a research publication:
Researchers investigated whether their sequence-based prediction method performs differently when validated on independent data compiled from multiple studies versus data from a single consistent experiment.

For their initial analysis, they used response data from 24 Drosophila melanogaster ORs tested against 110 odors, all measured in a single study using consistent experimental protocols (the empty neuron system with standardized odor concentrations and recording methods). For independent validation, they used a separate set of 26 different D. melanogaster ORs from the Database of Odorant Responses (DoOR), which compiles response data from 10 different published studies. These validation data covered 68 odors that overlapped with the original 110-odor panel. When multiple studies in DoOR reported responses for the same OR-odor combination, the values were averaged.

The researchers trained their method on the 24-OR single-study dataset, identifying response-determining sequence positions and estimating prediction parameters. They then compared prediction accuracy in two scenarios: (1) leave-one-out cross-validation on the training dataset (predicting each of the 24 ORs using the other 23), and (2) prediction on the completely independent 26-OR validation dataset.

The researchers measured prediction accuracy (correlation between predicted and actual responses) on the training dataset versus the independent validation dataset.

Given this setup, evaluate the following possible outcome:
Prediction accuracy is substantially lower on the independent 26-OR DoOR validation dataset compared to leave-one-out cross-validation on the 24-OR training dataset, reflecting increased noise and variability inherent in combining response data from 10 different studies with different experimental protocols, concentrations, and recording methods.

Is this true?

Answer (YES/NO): YES